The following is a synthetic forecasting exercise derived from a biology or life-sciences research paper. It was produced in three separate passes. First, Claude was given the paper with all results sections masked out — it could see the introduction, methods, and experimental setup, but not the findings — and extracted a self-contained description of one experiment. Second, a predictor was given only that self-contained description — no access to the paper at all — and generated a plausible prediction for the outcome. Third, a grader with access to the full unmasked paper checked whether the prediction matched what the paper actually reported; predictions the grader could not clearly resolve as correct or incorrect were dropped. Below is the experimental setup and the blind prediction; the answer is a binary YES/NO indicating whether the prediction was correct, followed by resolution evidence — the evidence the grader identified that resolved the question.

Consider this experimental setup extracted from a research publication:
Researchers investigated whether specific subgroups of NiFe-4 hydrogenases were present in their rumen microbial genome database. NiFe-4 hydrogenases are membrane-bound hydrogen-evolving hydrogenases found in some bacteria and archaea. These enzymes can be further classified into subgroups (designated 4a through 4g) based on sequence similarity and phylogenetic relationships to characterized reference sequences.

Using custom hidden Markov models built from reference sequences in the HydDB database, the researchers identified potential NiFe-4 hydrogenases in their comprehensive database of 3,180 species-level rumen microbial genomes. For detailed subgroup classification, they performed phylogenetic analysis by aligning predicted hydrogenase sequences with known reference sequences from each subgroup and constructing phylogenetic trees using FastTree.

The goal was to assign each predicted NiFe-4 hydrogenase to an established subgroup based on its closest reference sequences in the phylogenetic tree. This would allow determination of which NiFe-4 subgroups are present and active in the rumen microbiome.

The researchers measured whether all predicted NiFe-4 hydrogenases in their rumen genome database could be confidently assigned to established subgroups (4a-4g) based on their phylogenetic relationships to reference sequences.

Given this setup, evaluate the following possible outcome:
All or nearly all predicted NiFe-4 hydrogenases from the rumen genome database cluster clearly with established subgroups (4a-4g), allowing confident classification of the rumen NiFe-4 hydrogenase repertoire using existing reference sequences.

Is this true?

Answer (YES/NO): NO